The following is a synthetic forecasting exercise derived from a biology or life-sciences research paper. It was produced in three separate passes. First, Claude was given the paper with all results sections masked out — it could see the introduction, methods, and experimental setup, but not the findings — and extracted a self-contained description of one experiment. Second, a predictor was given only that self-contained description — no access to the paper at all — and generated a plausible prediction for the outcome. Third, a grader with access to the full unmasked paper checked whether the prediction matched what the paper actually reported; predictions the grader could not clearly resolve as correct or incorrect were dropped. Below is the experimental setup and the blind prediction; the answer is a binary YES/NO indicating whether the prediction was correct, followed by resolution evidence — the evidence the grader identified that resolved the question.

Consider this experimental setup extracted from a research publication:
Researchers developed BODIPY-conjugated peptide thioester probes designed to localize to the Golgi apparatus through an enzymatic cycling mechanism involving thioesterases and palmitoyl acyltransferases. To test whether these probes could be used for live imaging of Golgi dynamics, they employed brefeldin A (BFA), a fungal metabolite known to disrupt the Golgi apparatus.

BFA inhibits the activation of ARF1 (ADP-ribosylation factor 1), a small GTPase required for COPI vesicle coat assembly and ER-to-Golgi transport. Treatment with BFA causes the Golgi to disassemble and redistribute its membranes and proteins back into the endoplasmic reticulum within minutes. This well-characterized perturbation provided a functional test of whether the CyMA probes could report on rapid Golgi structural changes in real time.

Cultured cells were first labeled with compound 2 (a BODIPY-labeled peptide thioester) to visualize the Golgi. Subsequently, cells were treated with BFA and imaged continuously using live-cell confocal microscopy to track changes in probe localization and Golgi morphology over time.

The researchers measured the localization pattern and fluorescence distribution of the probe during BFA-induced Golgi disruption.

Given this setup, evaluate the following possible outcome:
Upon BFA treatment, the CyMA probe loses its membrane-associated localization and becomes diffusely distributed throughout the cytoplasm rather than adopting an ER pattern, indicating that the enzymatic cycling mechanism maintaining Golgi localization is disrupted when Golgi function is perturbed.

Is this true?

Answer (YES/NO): NO